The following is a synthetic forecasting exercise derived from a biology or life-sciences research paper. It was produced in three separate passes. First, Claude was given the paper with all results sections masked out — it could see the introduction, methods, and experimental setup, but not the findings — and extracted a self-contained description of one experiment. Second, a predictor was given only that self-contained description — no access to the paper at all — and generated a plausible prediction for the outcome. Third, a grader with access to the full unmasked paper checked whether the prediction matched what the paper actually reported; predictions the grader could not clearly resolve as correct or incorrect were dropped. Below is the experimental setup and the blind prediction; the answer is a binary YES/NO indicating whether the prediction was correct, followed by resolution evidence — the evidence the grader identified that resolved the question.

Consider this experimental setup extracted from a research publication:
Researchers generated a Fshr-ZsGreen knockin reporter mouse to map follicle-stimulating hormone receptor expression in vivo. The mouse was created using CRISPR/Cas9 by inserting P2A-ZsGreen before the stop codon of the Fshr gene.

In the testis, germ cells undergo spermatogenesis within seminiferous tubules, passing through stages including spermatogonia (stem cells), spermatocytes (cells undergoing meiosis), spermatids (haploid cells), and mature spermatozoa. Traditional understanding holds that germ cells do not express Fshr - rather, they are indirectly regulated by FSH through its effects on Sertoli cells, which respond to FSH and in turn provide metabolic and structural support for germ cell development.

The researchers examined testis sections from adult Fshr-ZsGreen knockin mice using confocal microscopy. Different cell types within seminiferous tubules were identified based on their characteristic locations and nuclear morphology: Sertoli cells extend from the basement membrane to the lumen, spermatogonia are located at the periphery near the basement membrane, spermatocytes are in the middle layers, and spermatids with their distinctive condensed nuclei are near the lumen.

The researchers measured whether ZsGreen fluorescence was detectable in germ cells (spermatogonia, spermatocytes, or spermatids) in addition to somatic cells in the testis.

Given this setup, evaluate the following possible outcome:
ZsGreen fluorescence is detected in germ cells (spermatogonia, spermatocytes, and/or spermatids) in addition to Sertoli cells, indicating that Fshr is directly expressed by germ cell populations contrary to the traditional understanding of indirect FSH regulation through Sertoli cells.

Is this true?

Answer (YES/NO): YES